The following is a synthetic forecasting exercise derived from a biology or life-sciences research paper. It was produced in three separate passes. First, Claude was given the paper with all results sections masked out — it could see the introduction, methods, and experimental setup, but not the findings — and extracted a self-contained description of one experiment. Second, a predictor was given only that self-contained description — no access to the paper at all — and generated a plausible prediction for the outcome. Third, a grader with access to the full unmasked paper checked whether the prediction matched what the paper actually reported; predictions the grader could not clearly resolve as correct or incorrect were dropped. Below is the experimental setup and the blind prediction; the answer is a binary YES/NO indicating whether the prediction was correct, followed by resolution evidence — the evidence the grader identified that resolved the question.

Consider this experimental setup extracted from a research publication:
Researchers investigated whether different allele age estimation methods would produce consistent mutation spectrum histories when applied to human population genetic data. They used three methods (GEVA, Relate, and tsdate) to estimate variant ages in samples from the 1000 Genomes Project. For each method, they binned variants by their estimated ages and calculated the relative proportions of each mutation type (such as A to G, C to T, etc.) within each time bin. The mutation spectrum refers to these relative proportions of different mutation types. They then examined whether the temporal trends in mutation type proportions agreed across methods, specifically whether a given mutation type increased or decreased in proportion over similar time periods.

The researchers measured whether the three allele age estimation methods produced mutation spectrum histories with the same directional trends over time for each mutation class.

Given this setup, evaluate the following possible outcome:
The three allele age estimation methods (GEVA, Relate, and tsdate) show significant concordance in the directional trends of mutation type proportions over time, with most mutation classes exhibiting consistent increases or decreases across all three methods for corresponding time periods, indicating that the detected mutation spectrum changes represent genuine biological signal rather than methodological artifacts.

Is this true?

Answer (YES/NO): NO